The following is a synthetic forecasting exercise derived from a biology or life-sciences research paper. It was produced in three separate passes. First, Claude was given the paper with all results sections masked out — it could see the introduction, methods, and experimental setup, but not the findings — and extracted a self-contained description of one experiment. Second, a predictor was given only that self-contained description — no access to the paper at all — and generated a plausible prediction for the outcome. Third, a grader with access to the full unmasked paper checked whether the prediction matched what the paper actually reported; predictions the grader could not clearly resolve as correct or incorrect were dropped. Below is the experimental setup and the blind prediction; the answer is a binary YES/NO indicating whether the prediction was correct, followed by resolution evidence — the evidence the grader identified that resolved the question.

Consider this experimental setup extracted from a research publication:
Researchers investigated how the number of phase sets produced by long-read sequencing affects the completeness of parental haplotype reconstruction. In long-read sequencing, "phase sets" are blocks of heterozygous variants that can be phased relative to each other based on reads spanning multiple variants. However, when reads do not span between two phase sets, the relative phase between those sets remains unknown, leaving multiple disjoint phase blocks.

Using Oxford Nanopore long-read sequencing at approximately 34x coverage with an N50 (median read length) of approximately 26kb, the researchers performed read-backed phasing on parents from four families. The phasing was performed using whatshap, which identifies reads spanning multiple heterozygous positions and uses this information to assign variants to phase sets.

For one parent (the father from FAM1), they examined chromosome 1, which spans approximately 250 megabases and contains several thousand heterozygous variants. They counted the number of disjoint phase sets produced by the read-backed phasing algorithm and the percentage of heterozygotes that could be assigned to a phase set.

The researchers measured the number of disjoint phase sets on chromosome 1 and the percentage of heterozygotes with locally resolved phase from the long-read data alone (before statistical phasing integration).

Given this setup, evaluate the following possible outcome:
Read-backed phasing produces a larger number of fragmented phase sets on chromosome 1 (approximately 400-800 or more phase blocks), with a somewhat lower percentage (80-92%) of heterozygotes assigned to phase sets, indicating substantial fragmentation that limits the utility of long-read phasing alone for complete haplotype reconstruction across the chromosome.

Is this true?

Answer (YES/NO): NO